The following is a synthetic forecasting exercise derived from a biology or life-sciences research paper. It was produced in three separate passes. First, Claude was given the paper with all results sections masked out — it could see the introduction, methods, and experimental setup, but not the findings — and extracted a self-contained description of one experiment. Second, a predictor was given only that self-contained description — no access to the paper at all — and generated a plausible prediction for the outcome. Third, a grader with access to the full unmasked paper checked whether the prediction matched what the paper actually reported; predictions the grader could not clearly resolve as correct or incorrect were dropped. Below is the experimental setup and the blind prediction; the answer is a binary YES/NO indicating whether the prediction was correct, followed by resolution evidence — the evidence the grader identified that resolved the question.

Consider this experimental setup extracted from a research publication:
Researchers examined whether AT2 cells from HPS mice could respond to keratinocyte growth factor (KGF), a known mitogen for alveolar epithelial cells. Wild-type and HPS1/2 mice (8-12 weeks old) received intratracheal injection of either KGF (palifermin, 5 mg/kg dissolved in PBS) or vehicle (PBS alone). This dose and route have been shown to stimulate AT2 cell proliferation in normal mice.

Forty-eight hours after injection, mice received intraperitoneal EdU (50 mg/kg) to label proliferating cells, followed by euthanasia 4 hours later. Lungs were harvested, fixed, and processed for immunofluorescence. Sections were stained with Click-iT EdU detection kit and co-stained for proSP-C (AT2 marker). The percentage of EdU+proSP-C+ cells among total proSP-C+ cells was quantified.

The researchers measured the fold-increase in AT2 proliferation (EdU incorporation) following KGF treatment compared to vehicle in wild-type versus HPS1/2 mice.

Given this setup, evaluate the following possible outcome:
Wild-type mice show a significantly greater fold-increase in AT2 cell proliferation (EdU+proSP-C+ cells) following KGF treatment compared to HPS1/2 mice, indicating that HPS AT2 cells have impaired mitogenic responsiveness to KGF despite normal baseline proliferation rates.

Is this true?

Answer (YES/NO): YES